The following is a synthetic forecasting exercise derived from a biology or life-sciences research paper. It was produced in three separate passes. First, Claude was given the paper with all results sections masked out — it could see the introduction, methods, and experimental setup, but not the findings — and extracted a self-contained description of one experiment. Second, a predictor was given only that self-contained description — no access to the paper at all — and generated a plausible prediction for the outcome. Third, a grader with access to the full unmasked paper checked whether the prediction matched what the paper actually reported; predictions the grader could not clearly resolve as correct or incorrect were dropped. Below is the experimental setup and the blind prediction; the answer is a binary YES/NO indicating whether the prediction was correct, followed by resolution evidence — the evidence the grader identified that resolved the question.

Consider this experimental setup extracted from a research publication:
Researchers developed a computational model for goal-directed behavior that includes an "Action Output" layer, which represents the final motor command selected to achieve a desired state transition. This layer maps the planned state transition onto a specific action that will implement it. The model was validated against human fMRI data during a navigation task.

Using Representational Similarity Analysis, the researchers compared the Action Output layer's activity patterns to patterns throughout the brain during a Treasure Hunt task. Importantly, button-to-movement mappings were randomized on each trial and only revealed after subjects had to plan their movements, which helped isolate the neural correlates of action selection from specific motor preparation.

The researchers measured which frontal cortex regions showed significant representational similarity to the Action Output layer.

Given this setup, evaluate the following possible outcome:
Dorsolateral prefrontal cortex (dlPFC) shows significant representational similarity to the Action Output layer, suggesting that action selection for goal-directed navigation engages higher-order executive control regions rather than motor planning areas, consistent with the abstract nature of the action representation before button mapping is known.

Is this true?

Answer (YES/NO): NO